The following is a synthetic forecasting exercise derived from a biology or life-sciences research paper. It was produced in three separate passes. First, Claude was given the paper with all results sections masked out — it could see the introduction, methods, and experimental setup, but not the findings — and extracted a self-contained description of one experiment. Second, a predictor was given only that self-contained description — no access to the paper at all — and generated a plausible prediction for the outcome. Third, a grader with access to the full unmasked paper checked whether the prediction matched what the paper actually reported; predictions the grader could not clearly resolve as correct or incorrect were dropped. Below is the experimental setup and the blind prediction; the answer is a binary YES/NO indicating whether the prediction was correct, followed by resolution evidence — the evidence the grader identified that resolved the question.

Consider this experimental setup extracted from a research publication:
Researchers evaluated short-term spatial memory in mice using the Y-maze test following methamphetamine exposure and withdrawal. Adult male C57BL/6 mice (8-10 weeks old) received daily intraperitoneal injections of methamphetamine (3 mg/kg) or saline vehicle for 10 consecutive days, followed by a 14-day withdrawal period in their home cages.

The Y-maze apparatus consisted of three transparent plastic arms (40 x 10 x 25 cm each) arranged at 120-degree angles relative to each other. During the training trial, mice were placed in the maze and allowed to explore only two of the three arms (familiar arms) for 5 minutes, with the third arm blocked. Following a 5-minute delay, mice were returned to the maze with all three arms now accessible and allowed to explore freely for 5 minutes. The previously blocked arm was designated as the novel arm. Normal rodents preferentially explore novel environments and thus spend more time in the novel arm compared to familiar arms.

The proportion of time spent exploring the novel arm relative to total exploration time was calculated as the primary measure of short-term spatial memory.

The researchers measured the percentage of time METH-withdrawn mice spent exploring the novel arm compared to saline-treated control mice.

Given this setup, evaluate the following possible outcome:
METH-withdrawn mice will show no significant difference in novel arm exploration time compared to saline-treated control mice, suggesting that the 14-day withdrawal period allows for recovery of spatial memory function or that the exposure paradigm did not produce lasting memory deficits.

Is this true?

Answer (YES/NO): NO